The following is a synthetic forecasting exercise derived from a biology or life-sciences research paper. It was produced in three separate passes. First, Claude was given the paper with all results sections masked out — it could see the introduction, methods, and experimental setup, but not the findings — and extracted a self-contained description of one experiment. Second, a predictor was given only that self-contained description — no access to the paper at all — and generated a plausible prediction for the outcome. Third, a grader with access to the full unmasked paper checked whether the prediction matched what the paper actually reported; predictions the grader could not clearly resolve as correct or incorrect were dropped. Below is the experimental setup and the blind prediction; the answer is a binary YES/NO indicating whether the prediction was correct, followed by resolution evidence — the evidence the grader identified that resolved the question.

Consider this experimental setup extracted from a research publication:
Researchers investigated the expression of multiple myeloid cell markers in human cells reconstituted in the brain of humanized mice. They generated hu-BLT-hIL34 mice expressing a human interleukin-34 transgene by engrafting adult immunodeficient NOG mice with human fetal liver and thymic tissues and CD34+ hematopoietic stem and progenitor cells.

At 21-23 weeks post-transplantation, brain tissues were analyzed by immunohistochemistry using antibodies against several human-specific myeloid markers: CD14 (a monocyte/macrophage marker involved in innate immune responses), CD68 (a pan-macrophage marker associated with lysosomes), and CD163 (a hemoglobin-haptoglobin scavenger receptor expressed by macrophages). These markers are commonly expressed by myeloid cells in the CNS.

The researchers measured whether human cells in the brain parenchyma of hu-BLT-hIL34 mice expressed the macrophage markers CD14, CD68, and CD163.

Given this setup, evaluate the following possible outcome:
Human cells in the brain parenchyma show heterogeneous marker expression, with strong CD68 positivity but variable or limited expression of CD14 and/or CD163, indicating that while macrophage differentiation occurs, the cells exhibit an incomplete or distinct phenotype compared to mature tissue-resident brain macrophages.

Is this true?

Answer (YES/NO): NO